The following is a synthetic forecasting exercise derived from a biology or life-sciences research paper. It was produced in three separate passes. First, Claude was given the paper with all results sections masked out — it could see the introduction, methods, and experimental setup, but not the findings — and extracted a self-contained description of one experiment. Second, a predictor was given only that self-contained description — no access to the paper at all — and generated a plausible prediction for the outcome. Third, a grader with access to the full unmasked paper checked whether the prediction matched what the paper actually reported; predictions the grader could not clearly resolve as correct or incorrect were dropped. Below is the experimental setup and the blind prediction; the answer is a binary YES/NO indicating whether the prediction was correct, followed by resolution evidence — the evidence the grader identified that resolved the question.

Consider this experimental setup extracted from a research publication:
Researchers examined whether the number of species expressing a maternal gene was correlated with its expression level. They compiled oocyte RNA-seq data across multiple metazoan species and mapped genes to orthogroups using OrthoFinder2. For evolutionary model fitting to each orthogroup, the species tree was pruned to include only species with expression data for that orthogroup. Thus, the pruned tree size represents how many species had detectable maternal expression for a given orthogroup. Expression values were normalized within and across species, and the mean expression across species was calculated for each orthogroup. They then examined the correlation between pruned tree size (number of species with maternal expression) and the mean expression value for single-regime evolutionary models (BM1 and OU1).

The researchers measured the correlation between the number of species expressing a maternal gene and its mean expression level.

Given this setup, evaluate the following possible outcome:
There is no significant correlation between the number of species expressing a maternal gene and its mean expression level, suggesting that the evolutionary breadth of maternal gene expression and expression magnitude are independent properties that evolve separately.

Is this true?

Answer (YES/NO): NO